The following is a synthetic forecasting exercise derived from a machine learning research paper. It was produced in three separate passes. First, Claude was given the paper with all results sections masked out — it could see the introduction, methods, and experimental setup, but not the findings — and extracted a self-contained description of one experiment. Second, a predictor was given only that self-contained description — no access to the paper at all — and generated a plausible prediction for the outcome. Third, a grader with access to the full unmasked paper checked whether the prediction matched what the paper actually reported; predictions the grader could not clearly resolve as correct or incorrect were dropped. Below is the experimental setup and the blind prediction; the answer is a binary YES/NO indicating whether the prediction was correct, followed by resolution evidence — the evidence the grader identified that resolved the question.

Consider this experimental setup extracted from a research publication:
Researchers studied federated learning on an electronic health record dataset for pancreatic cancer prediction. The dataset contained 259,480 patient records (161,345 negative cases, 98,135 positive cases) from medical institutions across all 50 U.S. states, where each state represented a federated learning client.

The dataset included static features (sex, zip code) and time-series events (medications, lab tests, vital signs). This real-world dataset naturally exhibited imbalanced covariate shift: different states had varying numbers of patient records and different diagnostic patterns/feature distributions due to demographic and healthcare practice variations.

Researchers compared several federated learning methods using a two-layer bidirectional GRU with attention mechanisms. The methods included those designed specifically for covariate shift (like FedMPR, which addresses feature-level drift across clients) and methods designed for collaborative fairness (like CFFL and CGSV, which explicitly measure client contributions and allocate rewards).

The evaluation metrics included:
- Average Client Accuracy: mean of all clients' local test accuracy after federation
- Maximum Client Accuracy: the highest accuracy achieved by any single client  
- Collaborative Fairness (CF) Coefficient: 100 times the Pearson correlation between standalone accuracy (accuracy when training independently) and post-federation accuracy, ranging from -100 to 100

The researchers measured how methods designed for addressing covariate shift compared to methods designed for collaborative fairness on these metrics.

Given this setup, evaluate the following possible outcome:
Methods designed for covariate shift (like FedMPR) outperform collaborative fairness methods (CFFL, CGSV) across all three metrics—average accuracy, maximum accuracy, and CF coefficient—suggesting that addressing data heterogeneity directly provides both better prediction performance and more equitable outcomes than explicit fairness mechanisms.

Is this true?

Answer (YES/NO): NO